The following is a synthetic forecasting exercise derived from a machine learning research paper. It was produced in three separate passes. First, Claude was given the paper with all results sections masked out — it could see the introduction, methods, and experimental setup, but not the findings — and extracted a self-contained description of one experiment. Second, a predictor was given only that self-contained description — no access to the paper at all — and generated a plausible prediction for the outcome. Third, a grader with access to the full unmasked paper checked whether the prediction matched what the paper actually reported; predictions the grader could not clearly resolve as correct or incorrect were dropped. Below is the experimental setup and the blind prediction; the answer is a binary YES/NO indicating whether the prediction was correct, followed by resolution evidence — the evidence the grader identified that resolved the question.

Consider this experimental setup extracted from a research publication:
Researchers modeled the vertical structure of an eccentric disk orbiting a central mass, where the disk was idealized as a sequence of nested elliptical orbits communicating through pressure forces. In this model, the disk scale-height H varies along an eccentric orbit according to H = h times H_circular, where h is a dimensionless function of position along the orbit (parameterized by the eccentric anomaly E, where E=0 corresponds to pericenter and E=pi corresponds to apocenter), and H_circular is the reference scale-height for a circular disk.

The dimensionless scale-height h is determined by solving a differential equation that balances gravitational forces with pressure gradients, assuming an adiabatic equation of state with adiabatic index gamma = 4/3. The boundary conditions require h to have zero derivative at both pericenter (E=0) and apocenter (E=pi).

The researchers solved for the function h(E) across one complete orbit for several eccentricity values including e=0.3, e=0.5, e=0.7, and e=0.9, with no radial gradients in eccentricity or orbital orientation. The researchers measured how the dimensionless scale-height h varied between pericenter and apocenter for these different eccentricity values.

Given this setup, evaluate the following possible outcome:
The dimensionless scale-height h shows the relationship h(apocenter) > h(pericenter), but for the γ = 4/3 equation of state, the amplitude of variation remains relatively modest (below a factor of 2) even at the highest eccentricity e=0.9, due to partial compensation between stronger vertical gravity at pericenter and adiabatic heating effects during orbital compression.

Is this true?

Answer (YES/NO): NO